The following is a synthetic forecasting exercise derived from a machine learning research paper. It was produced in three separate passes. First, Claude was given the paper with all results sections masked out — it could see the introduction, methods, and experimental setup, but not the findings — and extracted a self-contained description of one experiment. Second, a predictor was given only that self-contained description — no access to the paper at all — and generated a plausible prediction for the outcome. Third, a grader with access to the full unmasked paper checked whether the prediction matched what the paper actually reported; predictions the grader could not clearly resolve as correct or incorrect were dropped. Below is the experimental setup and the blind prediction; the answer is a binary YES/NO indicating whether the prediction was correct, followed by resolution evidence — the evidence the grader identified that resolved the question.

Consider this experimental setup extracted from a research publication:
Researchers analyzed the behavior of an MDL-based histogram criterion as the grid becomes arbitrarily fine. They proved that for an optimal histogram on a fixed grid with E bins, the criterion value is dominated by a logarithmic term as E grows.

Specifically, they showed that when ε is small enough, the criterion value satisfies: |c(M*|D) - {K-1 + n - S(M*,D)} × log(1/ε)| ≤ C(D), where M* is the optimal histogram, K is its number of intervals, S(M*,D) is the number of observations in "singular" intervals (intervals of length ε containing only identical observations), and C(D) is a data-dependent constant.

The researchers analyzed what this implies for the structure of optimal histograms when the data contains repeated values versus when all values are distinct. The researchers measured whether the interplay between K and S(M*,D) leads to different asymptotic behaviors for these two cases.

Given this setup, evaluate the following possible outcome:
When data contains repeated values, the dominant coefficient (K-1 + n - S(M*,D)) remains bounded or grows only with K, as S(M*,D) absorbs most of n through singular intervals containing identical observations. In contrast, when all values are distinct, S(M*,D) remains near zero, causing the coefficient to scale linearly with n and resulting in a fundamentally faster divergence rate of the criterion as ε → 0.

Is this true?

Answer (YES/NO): NO